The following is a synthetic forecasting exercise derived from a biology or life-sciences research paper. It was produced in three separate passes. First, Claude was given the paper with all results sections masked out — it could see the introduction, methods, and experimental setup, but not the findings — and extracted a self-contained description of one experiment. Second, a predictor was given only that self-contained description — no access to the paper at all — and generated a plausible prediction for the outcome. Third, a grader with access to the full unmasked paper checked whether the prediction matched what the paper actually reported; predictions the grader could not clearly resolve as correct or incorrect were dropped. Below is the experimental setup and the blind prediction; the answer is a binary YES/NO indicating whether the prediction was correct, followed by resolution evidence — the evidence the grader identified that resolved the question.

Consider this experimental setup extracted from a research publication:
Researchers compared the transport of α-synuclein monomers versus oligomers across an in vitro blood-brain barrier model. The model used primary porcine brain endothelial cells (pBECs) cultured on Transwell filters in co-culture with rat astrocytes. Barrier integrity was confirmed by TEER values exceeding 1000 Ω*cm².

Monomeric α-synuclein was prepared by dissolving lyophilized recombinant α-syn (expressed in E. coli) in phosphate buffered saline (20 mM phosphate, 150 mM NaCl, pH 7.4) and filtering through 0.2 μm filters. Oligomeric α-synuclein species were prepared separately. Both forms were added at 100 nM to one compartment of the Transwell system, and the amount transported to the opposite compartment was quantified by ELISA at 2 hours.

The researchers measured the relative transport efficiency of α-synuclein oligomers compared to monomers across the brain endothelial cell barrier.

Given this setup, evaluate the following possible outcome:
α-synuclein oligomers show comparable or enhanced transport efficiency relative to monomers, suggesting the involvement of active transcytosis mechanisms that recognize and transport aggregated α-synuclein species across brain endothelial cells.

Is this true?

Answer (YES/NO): NO